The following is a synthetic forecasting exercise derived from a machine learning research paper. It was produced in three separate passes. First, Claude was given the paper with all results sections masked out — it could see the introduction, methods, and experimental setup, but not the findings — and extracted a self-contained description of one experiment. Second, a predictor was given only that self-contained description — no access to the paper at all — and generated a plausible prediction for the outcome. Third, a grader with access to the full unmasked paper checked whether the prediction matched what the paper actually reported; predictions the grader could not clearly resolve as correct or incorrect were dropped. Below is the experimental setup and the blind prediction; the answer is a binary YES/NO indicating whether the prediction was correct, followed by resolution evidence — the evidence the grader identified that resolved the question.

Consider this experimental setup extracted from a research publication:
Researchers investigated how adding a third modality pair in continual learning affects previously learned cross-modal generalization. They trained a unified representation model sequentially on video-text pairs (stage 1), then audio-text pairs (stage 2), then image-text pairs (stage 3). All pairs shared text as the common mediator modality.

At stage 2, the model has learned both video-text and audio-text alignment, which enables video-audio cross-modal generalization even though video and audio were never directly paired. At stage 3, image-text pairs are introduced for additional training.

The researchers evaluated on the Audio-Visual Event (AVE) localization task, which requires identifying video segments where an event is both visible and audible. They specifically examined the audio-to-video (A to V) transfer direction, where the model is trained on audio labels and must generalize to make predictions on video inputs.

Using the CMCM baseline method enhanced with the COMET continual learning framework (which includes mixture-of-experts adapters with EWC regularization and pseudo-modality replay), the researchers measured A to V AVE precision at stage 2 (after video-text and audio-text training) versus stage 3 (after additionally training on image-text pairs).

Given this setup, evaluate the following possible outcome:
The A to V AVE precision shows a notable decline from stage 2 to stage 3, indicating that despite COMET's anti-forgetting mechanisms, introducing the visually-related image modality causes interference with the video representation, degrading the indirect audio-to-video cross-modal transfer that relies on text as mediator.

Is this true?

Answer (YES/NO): NO